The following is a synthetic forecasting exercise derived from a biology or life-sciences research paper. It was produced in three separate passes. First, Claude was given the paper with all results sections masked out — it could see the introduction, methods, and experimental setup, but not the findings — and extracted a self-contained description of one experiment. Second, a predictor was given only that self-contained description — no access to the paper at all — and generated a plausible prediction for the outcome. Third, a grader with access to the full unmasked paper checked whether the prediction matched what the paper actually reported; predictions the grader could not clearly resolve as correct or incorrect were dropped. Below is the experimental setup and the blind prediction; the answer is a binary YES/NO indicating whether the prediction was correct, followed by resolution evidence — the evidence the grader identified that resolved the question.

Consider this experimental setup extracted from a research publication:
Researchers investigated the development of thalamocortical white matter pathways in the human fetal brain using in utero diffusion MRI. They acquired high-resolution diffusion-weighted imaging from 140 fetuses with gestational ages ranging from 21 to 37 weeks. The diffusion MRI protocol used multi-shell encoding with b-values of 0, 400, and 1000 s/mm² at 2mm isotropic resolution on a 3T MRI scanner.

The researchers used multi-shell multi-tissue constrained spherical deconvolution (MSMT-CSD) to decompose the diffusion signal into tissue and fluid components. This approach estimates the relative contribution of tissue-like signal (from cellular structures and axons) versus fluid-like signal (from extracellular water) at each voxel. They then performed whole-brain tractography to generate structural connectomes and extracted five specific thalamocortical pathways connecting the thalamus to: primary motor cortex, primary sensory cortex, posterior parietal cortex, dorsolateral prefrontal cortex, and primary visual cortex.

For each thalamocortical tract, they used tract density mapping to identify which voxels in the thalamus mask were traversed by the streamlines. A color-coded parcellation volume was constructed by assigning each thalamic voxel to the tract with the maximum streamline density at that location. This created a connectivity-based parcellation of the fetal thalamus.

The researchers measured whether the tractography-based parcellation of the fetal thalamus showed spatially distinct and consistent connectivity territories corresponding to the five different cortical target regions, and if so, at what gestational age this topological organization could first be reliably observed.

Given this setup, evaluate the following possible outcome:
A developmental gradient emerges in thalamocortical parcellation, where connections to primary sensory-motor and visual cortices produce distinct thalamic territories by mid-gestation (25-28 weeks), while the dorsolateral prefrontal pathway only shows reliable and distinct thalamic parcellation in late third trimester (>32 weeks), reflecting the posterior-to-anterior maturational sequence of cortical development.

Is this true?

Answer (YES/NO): NO